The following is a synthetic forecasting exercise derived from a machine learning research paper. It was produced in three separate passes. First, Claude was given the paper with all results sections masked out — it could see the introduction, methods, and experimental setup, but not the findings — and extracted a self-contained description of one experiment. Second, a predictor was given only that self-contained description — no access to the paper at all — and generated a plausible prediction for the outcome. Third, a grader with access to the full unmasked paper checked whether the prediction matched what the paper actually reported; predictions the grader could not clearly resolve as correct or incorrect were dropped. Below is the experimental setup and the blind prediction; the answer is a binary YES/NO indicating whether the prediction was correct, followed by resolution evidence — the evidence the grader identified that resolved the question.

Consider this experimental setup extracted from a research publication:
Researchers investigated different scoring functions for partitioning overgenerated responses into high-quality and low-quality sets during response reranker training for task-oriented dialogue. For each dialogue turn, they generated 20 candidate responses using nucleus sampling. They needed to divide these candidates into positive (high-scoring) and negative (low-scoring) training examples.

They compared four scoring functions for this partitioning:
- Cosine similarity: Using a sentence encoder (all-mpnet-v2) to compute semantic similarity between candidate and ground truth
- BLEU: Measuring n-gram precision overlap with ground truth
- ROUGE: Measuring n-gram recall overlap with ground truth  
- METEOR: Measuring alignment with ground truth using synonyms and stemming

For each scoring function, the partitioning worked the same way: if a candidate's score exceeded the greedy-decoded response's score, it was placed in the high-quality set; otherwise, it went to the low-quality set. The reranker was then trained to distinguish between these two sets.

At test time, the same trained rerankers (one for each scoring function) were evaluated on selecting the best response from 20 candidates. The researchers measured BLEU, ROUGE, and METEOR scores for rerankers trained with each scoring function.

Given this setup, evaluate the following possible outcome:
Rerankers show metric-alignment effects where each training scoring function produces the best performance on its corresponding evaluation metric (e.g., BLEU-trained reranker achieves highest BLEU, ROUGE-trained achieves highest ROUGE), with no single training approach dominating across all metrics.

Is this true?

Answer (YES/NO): NO